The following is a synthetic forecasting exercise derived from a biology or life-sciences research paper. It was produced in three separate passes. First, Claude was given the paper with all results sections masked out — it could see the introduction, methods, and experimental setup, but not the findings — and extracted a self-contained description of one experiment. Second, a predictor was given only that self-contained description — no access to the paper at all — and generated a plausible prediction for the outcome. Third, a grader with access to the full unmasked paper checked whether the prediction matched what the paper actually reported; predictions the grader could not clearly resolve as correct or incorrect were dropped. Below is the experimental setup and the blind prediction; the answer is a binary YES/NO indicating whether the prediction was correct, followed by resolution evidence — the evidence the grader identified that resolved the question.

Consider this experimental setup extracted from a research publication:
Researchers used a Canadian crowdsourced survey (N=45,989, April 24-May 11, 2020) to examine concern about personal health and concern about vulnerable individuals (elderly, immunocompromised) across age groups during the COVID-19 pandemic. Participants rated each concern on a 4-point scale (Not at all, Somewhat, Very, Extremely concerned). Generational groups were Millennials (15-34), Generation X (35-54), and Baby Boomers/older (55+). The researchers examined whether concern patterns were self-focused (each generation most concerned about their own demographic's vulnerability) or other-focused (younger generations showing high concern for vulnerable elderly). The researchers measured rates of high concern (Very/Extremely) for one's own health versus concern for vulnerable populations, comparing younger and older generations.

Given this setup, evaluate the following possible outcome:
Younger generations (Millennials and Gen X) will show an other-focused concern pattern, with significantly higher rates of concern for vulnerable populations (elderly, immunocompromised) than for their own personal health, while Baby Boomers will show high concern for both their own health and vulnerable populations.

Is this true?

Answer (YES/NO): NO